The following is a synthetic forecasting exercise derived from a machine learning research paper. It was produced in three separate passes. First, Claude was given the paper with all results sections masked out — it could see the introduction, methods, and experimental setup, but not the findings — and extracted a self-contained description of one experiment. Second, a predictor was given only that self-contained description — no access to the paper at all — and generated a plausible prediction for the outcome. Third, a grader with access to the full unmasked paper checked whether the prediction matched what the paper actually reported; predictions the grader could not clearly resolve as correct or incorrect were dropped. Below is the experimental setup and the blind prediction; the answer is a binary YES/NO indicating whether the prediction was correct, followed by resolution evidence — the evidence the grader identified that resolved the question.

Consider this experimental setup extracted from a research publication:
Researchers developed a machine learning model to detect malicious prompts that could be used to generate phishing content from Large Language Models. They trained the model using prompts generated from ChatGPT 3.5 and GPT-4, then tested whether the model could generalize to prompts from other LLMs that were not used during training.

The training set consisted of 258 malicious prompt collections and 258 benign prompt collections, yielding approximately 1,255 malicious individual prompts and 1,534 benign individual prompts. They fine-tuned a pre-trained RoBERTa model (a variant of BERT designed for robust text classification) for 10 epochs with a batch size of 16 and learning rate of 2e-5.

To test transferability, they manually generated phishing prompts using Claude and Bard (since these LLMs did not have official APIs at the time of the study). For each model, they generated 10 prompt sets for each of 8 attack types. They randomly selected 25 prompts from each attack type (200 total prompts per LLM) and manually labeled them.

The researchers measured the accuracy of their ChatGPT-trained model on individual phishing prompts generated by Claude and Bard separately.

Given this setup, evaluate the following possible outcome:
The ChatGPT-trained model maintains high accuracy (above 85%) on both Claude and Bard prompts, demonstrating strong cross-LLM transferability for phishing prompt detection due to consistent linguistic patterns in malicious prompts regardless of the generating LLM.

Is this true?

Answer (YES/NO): YES